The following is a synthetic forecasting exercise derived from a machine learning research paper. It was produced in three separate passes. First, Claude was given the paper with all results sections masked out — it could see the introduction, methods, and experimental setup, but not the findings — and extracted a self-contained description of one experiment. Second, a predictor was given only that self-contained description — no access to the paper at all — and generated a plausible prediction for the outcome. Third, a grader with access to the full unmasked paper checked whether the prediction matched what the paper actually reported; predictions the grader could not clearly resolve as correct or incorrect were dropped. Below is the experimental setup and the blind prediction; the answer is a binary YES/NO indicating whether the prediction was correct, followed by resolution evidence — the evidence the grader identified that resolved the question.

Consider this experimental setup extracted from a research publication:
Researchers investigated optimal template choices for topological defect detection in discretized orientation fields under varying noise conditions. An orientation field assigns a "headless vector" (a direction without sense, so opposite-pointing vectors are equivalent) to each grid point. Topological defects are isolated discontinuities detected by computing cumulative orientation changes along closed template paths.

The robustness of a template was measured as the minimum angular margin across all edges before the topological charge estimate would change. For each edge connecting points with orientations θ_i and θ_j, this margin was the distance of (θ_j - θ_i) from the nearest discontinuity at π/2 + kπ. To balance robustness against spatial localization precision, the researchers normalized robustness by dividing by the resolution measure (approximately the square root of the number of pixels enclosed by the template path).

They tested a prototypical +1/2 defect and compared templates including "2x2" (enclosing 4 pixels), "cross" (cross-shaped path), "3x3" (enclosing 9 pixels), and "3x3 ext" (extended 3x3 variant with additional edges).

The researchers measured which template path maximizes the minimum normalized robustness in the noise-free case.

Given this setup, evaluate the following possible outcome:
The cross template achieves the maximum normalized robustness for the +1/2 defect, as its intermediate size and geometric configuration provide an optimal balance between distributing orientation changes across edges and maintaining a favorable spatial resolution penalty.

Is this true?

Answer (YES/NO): NO